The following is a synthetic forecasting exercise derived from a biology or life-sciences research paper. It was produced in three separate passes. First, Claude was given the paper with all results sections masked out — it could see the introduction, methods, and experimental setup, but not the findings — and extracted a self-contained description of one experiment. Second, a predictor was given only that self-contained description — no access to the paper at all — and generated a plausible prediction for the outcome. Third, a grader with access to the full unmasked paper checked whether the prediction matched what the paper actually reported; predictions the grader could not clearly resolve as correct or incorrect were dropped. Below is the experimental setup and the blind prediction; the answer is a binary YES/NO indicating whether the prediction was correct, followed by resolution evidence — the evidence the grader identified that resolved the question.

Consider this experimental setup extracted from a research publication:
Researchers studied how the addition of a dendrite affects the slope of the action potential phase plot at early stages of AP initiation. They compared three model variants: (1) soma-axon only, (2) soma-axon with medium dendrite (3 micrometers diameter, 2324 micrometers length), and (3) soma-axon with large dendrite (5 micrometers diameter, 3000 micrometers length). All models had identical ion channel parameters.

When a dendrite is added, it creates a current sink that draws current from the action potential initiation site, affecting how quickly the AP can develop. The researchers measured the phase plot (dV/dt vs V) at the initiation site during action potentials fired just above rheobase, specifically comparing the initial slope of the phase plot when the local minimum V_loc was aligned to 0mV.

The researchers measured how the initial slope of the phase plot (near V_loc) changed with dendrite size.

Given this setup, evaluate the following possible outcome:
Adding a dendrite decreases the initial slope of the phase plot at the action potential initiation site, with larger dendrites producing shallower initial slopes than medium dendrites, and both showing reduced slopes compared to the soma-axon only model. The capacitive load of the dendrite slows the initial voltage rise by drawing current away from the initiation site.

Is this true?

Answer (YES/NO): YES